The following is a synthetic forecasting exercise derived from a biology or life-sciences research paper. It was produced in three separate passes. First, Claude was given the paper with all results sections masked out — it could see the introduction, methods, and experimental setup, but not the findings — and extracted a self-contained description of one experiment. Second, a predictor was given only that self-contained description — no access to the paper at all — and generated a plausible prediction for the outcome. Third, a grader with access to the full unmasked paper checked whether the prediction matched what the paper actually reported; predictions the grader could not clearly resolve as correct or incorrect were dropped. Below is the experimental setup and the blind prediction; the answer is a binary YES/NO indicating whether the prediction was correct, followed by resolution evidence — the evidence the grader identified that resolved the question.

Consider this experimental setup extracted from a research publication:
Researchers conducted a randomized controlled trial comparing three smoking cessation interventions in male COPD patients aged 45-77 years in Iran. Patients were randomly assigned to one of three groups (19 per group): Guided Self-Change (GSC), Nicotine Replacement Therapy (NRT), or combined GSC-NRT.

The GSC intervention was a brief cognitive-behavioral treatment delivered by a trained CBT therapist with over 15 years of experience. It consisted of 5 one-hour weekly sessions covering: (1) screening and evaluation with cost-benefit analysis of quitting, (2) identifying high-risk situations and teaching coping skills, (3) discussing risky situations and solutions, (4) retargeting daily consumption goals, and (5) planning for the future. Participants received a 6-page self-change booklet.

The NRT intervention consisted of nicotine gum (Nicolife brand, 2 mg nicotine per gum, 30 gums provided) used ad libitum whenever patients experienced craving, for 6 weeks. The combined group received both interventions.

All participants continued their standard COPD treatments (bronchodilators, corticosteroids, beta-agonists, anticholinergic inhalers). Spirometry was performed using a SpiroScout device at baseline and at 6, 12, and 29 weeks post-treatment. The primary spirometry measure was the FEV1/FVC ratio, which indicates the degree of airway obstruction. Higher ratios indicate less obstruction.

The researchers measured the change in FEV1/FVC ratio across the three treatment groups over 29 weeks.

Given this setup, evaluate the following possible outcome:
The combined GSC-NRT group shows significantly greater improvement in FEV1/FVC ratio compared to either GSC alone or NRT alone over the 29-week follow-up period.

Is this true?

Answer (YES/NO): NO